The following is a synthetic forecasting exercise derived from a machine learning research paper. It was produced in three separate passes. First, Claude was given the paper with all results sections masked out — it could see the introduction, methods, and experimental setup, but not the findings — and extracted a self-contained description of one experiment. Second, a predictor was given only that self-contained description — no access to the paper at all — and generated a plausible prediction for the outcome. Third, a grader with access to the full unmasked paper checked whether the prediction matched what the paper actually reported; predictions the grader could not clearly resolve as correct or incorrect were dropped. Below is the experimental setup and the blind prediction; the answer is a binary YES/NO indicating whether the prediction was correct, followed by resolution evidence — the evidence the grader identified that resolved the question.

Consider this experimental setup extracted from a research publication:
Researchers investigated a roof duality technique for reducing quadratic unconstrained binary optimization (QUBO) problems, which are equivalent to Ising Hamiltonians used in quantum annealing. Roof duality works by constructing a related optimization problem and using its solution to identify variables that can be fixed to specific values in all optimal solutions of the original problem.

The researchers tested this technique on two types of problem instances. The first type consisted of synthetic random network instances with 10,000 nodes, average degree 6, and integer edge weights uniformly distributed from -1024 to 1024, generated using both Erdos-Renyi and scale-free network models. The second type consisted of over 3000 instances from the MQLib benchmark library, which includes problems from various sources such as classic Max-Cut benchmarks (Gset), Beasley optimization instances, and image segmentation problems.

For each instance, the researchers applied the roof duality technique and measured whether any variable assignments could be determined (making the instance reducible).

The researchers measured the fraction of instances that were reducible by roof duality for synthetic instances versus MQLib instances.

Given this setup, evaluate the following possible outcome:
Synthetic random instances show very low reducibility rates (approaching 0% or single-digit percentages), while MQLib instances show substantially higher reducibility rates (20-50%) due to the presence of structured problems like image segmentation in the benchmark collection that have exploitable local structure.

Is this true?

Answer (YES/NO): NO